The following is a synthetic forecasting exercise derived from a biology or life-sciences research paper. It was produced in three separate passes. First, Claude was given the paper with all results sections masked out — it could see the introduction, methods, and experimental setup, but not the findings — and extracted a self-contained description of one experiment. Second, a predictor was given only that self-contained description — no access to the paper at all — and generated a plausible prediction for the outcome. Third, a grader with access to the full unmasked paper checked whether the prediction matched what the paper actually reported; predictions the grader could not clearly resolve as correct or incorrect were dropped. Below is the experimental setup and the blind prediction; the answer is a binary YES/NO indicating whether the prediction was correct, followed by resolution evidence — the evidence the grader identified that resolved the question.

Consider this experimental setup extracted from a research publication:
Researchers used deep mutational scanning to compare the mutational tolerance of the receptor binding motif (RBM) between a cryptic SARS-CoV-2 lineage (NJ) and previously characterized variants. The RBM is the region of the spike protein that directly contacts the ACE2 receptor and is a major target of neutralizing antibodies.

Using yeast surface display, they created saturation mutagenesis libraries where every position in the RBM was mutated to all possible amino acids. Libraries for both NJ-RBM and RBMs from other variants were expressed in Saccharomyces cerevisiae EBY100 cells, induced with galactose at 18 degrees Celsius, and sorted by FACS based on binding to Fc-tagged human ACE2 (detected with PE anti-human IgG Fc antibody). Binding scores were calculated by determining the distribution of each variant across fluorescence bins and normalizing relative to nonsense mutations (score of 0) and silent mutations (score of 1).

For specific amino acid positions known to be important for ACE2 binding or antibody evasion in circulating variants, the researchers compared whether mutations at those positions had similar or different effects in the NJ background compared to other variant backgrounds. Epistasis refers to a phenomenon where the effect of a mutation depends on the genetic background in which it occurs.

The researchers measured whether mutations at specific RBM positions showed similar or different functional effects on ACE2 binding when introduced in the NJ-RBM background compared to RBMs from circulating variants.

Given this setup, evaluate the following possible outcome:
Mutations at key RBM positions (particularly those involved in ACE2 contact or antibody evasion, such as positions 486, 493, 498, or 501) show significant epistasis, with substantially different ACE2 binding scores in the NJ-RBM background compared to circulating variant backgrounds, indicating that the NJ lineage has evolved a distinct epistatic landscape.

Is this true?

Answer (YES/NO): YES